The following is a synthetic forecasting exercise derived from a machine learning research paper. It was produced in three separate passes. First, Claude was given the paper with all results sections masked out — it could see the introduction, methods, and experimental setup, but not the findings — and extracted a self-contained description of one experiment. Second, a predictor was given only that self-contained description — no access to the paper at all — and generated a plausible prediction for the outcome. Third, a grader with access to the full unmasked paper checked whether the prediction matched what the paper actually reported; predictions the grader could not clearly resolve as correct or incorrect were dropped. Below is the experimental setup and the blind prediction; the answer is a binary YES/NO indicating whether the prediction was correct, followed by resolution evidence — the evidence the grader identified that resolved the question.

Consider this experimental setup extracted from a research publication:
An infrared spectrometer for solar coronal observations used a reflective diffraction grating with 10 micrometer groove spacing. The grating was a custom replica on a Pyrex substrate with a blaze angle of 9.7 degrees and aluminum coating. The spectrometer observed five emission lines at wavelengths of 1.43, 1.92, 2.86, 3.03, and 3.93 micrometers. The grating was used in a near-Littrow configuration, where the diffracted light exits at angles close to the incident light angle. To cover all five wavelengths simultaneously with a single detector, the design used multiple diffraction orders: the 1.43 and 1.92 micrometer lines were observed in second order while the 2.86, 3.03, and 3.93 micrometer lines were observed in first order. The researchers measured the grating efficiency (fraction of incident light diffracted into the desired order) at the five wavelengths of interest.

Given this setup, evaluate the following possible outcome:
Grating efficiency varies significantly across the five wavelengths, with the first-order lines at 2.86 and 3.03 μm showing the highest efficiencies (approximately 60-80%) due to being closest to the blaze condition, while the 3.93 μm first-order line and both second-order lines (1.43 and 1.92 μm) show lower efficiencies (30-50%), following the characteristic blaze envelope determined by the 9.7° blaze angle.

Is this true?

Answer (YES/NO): NO